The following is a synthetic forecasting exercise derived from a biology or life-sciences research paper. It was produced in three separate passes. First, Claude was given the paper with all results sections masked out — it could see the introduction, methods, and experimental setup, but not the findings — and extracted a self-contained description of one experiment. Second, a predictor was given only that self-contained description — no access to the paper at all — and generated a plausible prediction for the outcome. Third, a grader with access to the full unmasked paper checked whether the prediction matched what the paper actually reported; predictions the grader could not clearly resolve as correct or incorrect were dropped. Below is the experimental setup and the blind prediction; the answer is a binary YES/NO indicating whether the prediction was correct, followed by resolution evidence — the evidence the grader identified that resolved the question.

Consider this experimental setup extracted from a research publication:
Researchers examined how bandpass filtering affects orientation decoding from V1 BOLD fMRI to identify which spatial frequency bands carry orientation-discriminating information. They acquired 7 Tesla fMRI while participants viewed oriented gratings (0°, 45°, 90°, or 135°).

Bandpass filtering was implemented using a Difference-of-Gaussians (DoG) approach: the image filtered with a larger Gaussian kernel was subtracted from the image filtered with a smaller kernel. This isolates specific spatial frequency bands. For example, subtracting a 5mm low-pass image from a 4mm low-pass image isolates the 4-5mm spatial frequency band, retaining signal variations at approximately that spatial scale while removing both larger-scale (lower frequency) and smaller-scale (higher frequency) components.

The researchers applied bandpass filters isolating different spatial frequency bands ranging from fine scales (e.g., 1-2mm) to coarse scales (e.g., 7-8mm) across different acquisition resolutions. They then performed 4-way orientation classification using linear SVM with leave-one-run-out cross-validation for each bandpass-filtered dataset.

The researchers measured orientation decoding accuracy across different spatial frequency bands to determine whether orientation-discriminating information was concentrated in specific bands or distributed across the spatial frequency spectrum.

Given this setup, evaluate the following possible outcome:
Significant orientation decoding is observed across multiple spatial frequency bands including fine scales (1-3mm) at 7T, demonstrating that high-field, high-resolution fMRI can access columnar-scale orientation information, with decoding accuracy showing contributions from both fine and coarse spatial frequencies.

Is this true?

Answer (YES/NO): NO